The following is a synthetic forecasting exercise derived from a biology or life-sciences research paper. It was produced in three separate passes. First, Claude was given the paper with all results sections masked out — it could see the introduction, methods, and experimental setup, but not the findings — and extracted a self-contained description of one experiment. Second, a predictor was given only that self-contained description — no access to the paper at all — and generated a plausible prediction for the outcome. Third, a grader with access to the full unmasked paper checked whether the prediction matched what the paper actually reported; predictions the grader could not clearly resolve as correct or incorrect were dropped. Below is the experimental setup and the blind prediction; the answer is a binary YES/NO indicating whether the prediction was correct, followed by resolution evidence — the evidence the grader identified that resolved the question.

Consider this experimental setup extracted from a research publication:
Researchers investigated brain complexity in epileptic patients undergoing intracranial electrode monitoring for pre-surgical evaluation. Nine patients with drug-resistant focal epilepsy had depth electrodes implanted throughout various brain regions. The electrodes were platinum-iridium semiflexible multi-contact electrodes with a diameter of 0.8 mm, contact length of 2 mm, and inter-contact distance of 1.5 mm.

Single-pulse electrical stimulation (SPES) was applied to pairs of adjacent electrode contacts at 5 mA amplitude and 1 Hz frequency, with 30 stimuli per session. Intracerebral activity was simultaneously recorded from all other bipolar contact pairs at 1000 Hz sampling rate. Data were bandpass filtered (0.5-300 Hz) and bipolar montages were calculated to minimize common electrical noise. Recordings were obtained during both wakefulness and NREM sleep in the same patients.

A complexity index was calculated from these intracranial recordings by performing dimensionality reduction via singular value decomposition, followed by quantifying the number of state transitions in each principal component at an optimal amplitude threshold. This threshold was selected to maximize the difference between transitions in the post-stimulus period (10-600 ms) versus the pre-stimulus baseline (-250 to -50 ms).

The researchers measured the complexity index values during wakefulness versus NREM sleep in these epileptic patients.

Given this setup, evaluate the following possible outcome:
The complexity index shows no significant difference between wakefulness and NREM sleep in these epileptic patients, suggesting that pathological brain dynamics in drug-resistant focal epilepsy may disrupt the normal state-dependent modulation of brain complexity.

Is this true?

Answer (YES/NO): NO